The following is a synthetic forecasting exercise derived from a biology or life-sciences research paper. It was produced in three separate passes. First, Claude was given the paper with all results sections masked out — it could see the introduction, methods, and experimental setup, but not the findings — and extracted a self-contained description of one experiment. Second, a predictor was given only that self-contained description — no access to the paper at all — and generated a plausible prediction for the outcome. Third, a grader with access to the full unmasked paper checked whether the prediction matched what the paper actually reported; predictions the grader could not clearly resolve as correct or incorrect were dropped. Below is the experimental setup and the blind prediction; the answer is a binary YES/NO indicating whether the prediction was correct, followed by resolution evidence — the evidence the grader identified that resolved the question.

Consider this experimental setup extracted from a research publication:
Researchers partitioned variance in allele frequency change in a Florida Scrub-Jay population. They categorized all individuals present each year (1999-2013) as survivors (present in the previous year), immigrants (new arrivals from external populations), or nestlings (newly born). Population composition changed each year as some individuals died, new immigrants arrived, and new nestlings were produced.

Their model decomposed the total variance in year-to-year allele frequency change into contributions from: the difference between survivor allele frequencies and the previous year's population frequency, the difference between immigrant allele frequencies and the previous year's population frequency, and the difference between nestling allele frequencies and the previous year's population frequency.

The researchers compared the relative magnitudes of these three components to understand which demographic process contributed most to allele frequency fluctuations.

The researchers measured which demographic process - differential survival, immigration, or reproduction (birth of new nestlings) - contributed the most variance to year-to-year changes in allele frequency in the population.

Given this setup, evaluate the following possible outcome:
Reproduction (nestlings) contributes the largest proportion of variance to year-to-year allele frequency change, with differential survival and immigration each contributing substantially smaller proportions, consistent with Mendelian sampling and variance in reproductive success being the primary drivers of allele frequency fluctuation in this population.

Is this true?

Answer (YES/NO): NO